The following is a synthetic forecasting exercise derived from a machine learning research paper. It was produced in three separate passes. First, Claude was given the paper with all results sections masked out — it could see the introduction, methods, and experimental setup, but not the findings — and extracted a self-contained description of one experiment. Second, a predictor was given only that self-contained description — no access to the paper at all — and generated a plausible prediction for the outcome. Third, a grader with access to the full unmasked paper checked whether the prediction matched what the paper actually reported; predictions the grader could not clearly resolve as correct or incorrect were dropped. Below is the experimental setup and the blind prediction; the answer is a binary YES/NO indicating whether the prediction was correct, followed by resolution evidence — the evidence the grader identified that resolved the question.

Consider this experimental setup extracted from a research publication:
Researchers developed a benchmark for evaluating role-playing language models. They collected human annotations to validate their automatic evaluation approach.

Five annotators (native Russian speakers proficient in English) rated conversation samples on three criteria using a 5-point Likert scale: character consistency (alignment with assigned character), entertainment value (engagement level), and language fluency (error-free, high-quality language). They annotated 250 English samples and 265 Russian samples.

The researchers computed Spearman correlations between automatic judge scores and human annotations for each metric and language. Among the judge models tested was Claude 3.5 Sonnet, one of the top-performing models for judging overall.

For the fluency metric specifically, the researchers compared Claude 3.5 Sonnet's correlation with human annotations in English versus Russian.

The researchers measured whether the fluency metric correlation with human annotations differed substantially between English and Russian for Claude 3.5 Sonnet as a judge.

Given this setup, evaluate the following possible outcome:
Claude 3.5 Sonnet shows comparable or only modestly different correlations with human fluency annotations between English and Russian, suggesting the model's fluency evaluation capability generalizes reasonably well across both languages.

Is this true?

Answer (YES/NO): NO